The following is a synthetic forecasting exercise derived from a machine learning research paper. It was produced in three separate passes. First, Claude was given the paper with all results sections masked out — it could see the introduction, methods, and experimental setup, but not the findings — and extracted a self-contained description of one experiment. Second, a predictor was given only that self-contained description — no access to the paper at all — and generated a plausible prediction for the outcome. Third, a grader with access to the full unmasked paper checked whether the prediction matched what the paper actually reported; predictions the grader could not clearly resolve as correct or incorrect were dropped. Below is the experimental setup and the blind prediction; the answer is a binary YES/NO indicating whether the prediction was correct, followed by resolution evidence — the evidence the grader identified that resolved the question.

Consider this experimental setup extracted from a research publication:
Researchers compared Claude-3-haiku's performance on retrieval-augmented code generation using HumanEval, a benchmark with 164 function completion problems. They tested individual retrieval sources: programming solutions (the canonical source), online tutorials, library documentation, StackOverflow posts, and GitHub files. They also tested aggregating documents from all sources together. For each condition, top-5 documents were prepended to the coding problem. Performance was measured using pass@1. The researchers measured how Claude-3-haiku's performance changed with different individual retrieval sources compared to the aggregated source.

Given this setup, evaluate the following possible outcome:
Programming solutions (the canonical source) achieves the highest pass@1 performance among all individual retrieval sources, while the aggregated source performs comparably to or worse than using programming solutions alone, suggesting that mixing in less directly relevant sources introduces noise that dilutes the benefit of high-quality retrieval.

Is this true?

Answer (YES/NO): NO